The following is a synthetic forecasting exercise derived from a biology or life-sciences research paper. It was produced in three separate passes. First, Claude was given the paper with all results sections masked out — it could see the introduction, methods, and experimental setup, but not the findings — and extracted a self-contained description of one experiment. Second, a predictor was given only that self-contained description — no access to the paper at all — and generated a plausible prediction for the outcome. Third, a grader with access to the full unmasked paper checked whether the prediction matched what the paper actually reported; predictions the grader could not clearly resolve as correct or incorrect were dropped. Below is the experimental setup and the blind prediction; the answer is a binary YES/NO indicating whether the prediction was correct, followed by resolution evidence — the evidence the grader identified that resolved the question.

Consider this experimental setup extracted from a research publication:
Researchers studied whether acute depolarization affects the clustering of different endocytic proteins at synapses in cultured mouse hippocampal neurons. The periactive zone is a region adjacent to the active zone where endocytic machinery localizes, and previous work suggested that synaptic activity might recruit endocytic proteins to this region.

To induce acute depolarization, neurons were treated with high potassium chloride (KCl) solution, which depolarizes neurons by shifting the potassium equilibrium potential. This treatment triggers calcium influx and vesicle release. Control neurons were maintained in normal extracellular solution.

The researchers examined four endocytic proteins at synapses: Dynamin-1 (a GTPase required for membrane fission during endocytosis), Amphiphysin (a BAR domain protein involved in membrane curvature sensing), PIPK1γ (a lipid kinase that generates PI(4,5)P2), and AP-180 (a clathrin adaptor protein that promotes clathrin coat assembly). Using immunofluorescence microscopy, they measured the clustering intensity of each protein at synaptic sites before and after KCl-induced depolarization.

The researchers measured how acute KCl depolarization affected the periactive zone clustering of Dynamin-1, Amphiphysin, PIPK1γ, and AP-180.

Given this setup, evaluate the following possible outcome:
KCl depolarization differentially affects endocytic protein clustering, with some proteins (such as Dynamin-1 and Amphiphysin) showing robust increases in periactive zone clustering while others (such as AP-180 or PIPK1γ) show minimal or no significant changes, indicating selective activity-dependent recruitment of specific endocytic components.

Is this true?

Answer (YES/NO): NO